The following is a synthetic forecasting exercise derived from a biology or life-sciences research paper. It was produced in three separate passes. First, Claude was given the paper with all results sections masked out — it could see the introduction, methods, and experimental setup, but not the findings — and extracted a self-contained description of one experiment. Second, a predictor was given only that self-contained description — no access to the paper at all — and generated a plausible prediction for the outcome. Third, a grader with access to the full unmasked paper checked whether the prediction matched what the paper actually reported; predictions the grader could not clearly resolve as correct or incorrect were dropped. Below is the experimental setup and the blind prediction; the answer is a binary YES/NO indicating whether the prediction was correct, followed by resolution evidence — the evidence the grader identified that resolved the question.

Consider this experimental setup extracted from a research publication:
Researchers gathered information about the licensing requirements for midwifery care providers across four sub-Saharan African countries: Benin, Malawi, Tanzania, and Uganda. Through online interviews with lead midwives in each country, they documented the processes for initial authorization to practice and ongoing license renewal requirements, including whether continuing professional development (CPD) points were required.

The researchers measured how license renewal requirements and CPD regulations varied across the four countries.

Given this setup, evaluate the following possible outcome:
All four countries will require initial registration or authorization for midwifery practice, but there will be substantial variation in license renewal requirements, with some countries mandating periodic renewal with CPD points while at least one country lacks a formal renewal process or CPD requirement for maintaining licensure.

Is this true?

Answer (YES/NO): YES